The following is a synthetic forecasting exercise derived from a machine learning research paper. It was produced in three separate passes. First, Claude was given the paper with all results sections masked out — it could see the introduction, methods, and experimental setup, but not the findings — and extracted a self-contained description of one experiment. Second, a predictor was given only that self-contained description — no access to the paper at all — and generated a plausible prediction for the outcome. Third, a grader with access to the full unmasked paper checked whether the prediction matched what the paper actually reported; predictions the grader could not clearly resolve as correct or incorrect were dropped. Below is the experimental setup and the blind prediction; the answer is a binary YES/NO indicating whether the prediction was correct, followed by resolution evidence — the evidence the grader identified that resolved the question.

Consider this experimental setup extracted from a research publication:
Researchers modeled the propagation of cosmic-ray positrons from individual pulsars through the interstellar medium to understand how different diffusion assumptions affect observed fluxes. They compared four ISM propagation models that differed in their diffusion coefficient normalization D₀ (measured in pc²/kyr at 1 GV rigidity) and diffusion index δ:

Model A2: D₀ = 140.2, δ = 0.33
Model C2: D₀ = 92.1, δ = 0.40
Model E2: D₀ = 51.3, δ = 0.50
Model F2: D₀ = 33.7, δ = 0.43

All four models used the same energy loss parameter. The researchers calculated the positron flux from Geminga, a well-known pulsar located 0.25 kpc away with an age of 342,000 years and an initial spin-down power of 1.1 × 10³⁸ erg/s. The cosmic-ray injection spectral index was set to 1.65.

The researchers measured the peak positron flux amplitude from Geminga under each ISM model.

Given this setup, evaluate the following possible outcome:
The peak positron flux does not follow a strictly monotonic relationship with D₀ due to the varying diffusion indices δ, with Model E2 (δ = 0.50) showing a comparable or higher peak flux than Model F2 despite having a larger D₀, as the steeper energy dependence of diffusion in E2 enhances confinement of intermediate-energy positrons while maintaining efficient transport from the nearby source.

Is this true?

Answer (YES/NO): NO